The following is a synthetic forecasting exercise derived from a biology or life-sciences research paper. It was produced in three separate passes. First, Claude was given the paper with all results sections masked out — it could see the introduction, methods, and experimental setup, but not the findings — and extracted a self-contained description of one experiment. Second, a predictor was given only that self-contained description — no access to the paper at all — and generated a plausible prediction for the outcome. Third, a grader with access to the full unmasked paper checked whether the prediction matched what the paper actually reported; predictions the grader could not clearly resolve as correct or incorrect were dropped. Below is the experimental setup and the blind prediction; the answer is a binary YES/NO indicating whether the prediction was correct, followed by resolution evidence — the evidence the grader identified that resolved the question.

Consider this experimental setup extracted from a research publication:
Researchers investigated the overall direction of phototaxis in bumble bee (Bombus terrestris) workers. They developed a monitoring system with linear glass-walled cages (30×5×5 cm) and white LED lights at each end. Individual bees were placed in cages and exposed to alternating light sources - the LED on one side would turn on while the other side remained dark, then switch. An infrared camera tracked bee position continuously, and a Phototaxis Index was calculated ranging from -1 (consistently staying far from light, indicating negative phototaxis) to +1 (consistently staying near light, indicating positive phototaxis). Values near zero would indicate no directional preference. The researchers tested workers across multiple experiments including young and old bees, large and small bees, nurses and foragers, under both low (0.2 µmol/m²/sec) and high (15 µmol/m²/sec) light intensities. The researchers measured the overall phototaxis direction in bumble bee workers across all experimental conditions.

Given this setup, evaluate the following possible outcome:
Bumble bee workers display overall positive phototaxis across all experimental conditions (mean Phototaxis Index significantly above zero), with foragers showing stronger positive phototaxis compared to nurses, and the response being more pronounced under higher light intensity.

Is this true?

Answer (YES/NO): NO